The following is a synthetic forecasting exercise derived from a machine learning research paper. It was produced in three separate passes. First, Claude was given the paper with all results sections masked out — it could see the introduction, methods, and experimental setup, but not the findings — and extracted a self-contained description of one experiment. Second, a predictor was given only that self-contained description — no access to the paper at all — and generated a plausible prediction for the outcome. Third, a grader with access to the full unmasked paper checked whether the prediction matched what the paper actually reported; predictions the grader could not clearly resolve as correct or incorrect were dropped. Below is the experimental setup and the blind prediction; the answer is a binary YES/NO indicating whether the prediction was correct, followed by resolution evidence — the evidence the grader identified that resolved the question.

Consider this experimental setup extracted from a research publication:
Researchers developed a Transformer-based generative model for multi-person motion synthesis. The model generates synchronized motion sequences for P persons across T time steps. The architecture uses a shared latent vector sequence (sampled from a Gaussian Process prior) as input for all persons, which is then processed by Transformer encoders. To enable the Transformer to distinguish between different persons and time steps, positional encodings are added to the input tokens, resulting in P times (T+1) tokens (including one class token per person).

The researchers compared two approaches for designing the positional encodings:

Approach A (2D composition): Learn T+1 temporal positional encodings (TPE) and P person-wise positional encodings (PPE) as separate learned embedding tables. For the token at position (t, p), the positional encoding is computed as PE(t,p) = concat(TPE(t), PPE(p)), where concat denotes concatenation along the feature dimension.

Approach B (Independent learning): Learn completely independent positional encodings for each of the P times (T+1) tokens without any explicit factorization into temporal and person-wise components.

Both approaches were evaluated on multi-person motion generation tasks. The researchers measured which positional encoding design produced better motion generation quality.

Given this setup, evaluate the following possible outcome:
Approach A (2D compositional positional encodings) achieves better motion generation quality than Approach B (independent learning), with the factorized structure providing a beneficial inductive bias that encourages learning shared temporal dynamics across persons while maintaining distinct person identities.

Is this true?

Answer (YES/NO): YES